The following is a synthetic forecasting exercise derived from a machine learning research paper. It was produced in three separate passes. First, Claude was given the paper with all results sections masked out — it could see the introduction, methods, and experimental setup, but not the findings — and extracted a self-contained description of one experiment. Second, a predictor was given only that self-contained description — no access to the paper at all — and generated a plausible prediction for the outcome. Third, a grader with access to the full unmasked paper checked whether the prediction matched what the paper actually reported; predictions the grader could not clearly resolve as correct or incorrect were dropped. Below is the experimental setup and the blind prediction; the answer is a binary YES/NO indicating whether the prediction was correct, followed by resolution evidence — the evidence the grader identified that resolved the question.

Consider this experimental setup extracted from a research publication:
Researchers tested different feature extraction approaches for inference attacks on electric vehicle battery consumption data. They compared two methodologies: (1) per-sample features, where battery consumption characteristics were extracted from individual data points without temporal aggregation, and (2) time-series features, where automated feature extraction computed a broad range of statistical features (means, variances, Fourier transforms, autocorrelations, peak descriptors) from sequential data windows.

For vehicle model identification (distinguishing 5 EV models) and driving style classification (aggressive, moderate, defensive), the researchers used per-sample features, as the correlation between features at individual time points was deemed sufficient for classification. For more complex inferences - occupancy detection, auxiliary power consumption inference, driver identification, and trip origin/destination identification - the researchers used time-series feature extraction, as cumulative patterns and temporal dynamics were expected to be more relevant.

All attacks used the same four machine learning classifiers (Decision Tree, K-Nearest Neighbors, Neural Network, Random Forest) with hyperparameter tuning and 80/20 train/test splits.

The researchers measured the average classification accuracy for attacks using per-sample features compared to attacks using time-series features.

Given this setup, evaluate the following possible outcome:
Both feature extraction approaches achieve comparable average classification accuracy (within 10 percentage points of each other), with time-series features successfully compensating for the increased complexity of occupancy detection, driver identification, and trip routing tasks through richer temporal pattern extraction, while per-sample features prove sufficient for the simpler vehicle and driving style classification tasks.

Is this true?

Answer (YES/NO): YES